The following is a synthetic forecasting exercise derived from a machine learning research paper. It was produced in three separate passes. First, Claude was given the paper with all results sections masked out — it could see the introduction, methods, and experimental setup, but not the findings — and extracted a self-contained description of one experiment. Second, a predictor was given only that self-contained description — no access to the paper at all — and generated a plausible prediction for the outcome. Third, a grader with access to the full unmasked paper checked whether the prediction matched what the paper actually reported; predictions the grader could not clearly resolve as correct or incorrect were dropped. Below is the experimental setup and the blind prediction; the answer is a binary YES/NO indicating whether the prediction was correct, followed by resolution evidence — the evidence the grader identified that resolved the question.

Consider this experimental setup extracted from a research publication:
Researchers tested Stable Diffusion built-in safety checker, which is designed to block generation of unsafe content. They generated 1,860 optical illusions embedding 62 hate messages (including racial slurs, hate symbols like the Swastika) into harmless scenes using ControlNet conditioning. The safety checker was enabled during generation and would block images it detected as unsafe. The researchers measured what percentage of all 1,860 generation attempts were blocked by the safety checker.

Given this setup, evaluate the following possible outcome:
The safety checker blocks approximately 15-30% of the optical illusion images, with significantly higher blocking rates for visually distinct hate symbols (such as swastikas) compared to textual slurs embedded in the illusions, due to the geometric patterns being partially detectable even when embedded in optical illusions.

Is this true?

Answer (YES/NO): NO